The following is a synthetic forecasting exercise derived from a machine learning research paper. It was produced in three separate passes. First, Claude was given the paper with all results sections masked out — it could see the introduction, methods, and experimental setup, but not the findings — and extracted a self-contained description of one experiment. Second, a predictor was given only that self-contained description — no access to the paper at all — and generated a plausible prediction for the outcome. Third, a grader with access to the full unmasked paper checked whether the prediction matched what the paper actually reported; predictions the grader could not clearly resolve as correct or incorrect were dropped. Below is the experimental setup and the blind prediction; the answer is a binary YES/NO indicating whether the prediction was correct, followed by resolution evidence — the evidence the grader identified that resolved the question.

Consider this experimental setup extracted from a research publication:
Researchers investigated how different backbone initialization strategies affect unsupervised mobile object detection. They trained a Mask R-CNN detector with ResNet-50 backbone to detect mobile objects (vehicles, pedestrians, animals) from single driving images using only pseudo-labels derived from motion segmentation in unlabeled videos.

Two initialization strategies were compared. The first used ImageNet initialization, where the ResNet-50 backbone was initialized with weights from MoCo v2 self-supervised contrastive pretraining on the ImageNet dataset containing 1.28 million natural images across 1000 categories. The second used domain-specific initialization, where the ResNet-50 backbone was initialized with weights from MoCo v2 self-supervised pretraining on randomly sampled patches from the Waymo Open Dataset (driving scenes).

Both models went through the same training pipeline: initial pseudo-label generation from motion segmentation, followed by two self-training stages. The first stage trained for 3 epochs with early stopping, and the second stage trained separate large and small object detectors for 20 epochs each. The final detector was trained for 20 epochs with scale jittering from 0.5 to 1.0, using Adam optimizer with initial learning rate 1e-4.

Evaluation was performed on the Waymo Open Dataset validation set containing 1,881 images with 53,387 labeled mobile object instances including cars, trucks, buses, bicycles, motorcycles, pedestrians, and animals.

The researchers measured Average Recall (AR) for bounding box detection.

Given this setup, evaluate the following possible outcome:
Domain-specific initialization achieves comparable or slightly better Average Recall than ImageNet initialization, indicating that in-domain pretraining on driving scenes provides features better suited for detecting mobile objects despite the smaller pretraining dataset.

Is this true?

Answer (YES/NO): NO